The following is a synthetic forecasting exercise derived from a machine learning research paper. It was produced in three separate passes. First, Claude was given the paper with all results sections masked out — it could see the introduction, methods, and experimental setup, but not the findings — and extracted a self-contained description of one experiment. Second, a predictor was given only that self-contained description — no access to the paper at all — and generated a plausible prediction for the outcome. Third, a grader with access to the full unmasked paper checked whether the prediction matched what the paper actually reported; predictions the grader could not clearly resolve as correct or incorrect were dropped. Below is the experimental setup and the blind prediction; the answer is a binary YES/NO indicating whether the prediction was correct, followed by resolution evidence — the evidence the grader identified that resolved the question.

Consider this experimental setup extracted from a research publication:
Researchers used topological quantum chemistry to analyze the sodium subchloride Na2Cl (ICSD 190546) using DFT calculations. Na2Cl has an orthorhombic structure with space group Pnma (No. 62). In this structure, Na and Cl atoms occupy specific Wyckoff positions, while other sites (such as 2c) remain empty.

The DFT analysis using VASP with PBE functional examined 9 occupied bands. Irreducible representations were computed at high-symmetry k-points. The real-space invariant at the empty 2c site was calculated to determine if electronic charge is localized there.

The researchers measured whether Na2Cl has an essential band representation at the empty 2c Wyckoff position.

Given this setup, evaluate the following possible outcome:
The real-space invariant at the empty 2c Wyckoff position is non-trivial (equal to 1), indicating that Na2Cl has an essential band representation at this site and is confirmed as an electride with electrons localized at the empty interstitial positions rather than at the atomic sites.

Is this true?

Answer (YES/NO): NO